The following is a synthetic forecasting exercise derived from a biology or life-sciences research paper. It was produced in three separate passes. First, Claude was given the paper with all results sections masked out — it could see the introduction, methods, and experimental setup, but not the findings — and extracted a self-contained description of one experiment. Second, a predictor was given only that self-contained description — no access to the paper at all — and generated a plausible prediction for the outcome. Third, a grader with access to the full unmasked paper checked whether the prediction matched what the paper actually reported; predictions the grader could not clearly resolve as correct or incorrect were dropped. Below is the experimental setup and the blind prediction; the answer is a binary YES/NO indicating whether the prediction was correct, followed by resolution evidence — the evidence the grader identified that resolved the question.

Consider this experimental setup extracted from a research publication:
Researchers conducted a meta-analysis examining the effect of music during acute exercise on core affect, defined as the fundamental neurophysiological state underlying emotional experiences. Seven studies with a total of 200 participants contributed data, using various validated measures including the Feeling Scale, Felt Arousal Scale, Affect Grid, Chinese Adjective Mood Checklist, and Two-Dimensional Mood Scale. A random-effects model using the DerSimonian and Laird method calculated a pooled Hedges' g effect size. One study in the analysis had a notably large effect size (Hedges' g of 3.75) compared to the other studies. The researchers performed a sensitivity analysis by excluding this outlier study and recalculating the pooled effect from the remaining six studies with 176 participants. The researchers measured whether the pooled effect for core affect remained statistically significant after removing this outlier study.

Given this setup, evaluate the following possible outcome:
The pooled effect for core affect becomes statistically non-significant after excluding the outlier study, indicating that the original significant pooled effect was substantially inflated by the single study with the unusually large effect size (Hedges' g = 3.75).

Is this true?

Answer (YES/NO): YES